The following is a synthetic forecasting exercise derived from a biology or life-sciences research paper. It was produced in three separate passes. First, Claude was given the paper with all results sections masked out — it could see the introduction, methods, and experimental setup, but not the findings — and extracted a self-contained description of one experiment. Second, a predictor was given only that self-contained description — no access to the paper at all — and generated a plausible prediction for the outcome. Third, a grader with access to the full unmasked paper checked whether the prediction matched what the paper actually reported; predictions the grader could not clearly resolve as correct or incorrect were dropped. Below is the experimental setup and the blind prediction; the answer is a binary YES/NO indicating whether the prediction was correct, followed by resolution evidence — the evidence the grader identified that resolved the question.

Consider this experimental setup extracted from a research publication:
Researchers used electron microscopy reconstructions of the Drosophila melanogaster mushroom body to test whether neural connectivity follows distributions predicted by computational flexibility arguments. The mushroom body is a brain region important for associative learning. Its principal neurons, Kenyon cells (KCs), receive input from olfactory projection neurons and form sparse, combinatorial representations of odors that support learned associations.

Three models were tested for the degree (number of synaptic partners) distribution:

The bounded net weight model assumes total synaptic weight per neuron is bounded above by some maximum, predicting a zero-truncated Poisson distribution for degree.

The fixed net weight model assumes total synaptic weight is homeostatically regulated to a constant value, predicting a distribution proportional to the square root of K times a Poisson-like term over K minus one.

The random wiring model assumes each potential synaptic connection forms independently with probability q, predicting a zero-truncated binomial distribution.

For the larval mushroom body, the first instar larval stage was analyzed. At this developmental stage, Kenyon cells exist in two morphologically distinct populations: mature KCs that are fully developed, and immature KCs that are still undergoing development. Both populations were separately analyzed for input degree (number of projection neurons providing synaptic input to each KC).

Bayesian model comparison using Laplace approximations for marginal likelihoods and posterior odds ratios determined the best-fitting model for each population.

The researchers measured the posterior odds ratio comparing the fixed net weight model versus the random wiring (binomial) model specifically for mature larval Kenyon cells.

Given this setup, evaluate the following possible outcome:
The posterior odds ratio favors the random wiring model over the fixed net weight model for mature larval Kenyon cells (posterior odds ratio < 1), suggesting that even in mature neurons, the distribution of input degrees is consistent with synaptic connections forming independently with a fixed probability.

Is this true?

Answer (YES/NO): YES